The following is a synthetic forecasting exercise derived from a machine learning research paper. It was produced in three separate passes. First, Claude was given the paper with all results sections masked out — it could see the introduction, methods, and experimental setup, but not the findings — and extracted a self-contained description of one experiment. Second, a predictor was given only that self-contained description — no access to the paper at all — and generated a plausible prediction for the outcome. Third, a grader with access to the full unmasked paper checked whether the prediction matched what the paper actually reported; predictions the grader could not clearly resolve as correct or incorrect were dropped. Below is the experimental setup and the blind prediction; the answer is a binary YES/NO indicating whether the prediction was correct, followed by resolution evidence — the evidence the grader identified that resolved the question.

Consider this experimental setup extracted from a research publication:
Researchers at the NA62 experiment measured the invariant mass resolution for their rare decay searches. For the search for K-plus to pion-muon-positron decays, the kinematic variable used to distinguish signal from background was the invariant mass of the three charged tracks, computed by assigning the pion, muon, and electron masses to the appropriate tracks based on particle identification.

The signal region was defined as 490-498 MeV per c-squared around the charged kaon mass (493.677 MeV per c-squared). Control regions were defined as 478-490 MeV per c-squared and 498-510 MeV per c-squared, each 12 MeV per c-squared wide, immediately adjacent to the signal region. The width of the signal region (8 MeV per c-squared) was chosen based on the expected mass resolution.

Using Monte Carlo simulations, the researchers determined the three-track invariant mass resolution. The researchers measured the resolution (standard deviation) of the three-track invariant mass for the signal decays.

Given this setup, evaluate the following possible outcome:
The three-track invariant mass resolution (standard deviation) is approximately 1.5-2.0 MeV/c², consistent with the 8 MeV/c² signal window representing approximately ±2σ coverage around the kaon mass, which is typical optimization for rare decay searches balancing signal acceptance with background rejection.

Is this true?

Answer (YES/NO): NO